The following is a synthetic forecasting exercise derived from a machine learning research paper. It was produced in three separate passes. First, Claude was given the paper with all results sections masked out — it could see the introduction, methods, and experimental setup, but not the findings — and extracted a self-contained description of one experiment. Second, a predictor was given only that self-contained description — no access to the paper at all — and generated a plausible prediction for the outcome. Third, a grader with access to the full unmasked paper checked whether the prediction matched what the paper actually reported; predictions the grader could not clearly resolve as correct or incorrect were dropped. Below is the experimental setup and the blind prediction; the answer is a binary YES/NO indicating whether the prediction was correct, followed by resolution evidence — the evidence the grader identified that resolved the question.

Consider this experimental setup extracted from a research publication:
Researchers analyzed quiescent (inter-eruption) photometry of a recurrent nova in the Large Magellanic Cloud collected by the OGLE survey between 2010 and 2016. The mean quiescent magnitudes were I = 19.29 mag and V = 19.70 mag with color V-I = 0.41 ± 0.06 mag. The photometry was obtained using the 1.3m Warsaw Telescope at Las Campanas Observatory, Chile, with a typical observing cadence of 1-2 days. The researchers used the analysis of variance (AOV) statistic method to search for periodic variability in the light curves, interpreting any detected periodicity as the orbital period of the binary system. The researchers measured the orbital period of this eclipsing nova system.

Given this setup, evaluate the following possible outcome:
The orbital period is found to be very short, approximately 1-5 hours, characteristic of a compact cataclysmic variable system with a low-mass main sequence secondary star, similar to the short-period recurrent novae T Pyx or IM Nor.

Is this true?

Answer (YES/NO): NO